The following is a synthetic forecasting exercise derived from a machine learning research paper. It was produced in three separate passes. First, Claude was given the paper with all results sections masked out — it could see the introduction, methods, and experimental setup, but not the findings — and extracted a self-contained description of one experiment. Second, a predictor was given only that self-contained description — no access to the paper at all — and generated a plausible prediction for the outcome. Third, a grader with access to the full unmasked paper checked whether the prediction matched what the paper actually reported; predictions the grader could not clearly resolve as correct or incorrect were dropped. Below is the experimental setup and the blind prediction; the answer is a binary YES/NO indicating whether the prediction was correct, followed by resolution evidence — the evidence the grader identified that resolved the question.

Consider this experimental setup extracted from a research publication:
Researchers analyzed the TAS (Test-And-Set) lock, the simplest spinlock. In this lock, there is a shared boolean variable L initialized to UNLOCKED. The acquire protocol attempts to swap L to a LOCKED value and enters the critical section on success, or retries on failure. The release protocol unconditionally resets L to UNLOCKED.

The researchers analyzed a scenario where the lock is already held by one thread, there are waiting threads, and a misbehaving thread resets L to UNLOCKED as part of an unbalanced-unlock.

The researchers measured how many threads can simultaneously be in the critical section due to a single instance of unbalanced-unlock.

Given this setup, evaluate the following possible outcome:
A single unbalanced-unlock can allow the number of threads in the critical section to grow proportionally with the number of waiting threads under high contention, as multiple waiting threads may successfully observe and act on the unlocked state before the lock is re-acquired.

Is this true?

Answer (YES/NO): NO